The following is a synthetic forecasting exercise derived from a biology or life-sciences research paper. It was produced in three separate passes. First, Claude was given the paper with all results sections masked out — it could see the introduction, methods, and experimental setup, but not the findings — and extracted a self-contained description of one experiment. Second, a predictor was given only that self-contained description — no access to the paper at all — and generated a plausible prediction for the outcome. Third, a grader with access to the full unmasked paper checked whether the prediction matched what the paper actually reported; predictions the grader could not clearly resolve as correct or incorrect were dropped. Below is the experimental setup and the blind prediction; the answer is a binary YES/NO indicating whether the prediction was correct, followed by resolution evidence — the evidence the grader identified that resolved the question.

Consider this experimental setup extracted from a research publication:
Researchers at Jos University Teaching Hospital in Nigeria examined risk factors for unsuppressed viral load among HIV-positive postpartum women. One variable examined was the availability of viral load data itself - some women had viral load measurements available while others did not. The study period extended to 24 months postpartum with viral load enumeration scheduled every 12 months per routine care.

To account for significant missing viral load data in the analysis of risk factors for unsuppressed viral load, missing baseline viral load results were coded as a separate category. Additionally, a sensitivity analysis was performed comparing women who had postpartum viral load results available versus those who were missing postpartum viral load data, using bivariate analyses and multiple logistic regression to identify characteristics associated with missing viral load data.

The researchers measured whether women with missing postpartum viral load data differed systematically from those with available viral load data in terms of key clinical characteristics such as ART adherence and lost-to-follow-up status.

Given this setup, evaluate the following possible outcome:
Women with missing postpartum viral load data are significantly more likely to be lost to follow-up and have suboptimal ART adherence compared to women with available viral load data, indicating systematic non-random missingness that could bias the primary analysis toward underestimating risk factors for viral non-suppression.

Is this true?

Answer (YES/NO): NO